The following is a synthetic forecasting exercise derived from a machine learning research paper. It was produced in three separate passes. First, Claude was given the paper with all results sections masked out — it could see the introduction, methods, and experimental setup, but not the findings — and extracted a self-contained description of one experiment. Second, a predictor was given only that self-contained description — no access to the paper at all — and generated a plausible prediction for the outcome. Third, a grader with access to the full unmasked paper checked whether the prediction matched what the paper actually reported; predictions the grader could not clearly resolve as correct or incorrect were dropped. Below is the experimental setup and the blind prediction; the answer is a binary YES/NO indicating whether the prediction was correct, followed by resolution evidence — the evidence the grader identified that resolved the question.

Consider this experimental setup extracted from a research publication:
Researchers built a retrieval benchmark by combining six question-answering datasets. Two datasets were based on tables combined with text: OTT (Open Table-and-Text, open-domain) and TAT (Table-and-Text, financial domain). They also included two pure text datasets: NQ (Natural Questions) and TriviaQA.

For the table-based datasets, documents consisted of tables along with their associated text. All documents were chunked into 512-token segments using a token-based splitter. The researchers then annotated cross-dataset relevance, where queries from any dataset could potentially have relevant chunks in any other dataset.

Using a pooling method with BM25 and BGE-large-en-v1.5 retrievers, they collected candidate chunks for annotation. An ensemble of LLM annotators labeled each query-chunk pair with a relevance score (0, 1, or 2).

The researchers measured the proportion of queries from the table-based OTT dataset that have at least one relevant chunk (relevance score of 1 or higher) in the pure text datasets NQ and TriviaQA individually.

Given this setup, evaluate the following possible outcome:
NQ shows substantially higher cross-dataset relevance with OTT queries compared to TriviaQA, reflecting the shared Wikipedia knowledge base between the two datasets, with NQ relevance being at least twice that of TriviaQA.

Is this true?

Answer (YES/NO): NO